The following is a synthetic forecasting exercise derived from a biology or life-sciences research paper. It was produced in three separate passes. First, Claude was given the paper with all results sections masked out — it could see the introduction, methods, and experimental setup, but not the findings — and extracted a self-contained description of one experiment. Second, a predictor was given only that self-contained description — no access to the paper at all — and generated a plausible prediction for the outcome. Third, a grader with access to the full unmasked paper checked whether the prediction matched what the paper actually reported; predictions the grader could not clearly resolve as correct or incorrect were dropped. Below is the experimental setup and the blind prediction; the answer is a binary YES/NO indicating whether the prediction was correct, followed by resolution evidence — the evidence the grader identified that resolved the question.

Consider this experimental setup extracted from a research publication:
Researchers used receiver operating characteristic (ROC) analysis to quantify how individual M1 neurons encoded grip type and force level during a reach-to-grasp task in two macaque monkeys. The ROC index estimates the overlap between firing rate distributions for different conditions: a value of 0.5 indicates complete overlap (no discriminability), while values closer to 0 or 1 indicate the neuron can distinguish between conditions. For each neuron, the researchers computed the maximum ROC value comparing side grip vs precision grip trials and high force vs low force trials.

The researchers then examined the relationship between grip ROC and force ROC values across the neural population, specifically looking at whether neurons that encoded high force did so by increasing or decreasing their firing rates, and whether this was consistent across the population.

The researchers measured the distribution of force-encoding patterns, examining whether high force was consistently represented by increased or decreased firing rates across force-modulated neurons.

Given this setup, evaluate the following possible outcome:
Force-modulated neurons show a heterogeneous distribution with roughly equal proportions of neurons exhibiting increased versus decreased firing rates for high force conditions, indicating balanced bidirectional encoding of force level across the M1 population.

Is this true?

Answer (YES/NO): NO